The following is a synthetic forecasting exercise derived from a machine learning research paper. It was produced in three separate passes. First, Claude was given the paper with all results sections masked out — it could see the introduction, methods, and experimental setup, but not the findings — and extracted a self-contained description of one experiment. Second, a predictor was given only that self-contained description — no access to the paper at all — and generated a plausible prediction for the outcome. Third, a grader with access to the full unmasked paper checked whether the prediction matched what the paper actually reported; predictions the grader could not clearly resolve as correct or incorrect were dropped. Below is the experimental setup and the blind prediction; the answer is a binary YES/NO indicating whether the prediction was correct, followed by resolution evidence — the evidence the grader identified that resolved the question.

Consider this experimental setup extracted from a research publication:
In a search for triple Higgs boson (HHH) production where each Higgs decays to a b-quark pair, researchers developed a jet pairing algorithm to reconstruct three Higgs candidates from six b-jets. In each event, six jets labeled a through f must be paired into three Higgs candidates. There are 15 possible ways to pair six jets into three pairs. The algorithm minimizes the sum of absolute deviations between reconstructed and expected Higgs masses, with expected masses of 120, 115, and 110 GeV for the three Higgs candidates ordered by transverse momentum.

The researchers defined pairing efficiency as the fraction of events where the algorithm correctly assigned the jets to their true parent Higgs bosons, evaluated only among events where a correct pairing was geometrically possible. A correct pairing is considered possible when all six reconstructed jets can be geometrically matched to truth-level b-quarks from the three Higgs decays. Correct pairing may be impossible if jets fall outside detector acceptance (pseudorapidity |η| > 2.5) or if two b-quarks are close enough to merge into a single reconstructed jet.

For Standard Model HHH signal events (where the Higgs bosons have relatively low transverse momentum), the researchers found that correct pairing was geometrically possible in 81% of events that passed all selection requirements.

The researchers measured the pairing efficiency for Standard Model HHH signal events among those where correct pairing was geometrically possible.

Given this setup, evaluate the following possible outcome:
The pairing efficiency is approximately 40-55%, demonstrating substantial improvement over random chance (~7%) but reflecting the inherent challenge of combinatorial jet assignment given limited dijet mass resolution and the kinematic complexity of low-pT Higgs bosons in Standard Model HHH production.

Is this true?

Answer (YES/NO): NO